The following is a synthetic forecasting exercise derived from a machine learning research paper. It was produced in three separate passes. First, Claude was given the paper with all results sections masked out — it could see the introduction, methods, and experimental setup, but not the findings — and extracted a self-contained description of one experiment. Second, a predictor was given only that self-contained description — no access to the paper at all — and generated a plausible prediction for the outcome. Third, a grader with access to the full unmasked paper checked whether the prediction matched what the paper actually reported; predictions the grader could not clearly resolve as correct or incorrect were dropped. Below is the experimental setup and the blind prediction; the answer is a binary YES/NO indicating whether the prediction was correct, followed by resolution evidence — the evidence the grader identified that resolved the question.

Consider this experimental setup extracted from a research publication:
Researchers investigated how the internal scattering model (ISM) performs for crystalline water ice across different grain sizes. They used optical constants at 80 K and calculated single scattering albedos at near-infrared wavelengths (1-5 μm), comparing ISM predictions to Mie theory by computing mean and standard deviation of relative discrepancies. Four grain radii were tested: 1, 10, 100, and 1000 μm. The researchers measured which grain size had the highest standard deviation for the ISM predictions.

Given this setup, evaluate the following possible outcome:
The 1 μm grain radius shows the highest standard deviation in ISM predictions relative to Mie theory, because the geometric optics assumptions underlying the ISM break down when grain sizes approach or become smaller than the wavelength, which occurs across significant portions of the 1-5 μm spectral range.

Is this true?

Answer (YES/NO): YES